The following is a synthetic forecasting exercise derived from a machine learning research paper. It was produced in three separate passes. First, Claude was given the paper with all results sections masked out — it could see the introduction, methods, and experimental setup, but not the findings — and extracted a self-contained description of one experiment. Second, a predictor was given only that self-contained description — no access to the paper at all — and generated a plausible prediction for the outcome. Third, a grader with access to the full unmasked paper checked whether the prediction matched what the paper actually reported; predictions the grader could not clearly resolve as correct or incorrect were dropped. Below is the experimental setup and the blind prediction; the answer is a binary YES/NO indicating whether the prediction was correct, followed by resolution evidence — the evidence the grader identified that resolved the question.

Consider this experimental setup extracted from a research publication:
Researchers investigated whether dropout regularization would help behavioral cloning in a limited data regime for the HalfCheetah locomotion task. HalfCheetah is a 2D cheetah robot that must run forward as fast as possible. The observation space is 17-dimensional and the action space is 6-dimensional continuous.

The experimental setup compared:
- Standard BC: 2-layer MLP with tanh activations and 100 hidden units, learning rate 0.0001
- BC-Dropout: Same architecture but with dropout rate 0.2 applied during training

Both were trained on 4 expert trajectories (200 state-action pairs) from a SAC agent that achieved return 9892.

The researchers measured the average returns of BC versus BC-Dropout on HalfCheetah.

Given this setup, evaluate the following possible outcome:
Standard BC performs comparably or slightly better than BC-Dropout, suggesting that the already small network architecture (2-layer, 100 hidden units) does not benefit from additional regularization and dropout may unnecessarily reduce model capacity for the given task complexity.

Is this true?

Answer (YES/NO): NO